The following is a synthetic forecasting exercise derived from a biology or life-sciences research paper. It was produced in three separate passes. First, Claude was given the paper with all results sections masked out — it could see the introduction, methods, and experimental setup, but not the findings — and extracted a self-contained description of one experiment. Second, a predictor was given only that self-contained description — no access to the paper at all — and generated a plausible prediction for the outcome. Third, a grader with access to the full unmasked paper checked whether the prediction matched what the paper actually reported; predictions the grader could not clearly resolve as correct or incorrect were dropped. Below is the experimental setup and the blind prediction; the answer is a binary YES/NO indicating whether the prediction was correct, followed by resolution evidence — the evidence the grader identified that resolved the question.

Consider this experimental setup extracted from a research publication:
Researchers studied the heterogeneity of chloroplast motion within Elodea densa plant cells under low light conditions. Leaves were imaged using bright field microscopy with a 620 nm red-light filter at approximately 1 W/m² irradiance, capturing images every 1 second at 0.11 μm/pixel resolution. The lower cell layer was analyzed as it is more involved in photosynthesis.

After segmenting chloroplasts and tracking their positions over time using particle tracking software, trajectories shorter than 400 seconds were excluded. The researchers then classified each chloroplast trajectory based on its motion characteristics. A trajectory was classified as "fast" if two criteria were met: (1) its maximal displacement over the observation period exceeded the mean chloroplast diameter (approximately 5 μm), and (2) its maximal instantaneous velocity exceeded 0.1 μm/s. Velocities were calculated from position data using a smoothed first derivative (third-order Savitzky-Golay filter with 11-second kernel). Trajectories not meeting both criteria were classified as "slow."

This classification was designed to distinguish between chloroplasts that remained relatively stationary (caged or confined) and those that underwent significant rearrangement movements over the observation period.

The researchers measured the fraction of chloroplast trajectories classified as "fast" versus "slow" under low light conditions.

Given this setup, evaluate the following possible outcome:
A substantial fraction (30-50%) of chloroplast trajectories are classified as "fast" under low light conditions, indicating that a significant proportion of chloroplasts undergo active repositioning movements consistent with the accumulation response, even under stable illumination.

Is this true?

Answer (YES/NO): NO